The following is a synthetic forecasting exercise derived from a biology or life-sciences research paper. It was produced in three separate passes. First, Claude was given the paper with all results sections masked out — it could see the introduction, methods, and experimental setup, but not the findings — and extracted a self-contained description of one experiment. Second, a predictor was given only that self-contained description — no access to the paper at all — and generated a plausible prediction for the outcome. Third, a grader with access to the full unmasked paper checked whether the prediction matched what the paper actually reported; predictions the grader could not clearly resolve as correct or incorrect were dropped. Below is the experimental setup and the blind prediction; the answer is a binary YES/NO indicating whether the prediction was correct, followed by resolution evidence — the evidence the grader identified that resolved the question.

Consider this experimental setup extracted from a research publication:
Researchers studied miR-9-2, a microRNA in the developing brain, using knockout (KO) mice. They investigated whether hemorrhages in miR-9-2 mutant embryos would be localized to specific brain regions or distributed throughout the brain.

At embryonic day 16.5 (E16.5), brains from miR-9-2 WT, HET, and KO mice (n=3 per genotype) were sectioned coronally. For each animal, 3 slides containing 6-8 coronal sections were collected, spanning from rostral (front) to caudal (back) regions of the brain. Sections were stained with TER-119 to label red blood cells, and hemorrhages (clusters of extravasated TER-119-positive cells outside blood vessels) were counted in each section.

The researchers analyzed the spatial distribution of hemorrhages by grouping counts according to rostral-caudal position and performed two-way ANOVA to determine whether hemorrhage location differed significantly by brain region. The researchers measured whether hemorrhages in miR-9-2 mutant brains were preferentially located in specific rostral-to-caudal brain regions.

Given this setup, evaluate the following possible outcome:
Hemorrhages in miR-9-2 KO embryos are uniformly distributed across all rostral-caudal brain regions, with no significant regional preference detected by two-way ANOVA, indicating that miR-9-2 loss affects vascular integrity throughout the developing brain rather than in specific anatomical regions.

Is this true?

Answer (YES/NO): YES